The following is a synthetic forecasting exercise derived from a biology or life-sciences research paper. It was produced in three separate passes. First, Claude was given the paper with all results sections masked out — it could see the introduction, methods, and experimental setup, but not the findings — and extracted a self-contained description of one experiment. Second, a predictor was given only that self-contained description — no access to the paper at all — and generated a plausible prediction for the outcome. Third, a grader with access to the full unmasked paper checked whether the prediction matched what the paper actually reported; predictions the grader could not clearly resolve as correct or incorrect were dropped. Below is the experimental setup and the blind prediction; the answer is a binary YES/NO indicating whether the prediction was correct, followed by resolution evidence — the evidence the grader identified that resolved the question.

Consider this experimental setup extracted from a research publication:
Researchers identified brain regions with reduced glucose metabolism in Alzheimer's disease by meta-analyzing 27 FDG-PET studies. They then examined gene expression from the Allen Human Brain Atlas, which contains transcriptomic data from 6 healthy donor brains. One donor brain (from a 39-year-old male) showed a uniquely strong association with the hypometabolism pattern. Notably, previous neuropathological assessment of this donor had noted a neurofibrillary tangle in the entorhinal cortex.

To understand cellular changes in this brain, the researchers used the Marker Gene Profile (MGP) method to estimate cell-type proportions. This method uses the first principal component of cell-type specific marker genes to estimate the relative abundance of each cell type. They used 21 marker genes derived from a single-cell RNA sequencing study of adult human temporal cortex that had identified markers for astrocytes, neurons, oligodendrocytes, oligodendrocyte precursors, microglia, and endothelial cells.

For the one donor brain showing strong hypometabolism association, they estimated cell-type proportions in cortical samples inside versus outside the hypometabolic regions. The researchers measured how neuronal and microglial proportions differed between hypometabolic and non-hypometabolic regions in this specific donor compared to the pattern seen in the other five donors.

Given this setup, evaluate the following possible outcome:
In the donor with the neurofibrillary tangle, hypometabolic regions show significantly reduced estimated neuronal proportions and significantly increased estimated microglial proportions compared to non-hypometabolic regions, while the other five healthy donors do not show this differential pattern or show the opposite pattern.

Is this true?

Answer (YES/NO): YES